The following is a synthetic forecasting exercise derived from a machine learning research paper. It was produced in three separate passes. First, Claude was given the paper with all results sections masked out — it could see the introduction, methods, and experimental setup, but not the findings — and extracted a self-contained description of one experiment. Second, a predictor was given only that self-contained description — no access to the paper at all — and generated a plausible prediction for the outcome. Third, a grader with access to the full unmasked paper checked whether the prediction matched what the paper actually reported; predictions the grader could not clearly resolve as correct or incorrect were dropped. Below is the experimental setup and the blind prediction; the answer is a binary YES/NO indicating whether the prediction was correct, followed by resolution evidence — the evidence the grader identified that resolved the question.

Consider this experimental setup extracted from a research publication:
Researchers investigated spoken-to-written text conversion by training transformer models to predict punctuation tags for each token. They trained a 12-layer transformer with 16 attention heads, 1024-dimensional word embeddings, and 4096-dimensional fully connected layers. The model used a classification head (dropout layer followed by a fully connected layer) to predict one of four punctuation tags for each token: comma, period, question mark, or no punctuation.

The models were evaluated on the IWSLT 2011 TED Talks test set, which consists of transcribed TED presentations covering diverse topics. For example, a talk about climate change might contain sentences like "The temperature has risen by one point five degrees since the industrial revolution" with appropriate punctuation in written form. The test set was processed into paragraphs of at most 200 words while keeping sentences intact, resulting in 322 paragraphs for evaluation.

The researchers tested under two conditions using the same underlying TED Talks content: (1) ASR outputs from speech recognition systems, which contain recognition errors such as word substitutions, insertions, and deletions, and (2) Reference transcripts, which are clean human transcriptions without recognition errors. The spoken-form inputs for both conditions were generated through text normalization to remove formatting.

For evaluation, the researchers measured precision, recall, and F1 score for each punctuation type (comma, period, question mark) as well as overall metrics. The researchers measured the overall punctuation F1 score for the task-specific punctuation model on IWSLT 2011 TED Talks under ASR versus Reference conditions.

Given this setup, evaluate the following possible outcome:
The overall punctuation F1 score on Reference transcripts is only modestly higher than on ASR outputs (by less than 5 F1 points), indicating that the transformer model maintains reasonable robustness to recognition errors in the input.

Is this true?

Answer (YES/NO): NO